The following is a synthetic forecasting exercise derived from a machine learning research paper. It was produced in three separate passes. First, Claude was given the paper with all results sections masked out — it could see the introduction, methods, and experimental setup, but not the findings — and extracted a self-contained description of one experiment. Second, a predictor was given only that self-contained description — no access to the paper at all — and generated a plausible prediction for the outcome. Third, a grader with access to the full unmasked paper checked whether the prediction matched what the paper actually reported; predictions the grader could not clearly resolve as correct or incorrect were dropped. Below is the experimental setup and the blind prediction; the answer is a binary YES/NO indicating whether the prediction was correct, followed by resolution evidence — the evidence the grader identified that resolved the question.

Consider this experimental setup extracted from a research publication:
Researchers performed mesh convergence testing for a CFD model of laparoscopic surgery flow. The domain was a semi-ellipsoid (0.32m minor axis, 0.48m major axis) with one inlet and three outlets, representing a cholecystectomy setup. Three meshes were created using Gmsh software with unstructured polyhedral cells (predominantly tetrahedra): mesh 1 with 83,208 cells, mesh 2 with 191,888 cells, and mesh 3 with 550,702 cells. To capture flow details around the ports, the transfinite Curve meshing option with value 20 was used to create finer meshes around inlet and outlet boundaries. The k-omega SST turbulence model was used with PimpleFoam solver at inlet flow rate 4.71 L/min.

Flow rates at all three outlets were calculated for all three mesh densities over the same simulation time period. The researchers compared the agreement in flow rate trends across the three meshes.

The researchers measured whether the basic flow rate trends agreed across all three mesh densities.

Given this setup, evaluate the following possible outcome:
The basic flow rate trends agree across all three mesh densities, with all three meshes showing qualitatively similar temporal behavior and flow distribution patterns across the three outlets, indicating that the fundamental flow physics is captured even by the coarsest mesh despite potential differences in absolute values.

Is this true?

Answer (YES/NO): YES